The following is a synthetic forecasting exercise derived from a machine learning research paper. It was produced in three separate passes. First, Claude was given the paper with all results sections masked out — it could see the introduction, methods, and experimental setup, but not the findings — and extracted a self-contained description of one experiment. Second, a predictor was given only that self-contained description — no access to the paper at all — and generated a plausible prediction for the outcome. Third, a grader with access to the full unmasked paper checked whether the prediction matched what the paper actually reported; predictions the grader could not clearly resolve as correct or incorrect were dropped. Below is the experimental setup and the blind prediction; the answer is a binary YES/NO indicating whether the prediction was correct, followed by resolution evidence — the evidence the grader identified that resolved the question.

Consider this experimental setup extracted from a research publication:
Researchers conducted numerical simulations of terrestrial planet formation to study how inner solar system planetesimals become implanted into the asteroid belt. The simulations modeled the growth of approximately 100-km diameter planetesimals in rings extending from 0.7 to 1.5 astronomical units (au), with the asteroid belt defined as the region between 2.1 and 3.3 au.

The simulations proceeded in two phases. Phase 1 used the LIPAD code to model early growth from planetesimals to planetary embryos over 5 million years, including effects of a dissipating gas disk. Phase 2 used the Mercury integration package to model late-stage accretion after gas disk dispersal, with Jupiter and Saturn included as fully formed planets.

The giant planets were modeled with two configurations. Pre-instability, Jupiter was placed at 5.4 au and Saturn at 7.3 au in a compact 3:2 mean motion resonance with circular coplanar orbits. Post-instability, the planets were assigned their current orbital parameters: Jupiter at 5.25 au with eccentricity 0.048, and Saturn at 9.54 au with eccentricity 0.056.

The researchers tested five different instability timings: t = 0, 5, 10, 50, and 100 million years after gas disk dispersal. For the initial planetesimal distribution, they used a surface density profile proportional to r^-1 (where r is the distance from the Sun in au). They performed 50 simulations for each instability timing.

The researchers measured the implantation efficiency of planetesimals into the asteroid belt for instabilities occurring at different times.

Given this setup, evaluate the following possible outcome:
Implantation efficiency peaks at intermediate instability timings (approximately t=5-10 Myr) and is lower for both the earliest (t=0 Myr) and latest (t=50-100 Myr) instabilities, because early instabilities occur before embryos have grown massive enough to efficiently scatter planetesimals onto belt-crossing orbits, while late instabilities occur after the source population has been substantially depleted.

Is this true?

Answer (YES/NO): NO